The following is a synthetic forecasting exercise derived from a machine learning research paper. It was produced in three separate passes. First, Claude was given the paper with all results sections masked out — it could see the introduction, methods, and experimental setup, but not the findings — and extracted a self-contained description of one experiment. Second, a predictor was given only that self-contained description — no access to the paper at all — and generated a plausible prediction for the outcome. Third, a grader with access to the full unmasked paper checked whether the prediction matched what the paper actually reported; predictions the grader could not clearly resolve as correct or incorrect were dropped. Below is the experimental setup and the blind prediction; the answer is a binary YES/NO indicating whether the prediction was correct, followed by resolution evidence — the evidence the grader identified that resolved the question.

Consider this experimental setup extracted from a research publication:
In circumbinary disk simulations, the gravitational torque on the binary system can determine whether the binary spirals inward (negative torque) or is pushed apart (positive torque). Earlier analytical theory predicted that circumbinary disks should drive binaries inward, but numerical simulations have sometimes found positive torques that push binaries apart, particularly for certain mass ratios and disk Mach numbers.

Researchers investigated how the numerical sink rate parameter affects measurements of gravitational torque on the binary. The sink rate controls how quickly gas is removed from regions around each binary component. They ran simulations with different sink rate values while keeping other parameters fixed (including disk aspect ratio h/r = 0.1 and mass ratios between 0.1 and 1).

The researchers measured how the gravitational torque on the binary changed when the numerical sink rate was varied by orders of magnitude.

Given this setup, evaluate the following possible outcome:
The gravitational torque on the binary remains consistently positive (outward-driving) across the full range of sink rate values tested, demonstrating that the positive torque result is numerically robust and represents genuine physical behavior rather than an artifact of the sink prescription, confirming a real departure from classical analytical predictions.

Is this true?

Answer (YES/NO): NO